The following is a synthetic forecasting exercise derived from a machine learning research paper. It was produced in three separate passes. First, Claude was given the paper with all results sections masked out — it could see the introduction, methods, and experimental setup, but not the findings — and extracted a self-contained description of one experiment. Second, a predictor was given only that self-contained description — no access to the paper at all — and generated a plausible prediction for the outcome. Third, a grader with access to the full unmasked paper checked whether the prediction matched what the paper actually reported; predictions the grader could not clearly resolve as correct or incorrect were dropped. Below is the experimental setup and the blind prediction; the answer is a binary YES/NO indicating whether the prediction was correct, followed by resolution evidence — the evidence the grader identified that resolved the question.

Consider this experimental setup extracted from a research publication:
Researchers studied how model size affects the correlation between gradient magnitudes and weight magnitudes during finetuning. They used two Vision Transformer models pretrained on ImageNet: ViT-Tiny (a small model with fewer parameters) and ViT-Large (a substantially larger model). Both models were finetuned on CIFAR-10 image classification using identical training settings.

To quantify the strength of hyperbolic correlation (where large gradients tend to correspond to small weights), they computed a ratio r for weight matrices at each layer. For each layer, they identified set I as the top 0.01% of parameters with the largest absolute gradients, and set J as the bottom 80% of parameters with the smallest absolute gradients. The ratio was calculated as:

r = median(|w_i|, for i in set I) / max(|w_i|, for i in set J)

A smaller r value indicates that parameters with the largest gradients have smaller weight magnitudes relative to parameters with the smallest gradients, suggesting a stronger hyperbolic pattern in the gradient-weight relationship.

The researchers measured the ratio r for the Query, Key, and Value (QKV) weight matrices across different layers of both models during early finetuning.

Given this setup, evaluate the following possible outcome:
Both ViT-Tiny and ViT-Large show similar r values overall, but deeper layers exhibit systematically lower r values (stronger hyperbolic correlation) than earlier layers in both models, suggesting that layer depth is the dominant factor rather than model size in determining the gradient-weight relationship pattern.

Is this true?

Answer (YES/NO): NO